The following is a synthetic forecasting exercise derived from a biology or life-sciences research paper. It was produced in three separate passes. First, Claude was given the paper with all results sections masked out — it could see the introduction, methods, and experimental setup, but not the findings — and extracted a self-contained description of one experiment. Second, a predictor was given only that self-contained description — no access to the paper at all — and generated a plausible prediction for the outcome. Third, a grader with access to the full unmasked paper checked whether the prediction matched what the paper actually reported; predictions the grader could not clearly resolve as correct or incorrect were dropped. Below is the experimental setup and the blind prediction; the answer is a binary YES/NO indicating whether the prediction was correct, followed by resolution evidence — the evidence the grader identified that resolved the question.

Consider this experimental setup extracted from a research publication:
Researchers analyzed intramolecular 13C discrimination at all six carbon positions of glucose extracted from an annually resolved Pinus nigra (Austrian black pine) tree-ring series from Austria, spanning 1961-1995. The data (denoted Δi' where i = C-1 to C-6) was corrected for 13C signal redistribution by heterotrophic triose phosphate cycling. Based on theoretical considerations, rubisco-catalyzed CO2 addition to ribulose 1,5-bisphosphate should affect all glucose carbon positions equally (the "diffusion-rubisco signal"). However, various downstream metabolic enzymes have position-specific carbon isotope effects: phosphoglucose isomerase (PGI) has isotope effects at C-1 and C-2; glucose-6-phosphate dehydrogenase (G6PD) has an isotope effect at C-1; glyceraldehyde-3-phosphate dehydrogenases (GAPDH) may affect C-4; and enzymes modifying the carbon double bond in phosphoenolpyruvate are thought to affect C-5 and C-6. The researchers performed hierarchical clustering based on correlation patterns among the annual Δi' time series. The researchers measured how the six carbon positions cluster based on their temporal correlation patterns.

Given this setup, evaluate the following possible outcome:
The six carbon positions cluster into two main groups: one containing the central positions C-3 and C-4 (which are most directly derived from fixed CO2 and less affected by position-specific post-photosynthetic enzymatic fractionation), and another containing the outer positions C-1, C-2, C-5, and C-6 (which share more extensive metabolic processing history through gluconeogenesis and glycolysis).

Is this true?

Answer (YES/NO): NO